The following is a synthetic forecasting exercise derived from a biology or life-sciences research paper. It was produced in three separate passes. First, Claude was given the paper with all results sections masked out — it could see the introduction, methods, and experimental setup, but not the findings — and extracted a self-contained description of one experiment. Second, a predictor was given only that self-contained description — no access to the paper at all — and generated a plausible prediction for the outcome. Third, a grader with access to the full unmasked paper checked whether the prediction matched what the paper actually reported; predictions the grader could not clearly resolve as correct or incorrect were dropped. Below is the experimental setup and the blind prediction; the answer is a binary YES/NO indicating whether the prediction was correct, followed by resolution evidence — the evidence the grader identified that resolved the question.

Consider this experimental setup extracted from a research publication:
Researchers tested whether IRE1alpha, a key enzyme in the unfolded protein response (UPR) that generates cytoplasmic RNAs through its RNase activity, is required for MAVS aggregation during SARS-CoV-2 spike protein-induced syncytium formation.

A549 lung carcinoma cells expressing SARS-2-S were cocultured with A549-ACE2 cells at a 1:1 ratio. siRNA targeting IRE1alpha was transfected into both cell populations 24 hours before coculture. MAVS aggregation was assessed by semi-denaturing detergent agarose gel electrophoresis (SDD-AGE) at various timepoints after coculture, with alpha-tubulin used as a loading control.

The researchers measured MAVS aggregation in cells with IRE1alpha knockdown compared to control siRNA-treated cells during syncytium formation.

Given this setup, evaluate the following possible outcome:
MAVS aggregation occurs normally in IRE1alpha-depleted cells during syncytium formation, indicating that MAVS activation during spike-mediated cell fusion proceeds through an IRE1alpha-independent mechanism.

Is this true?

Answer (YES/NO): NO